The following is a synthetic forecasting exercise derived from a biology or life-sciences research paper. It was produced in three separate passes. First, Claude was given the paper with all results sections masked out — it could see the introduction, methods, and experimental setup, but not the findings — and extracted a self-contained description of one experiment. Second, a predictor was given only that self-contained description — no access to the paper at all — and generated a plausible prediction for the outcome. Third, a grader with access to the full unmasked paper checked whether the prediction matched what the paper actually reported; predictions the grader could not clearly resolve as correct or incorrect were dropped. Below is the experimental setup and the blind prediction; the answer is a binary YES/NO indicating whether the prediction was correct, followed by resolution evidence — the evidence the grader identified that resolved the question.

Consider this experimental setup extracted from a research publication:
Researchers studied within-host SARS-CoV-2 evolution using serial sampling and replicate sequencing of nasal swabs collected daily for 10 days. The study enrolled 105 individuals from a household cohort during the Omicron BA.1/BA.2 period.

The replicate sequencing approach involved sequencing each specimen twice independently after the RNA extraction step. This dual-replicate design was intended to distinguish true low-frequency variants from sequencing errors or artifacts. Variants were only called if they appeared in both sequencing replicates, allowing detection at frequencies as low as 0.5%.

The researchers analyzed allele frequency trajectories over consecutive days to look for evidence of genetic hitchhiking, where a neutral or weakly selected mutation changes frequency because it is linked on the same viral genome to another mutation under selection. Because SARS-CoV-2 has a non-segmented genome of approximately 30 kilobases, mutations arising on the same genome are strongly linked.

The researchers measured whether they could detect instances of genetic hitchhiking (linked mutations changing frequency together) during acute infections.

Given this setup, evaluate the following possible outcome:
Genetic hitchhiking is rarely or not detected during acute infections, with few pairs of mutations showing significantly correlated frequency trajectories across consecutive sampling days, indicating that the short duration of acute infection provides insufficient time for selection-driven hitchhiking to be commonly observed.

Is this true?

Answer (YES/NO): NO